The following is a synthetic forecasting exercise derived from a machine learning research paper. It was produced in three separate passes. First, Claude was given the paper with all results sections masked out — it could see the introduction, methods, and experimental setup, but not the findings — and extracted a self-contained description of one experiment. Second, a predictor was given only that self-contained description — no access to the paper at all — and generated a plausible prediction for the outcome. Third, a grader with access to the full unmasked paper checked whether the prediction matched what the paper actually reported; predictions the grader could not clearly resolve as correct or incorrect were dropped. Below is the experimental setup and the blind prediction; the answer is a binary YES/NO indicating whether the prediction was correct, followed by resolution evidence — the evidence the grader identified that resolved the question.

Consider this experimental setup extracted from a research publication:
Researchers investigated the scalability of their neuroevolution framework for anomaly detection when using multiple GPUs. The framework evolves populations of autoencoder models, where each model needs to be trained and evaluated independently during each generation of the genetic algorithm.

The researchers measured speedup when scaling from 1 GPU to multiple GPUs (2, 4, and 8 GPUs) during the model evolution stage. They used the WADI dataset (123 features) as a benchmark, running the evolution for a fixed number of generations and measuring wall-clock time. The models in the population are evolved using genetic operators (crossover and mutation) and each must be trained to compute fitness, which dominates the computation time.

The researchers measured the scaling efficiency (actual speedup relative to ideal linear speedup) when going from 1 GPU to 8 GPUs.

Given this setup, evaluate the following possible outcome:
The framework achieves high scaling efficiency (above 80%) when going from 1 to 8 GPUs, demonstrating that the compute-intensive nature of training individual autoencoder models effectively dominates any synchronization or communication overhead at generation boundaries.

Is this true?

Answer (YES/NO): NO